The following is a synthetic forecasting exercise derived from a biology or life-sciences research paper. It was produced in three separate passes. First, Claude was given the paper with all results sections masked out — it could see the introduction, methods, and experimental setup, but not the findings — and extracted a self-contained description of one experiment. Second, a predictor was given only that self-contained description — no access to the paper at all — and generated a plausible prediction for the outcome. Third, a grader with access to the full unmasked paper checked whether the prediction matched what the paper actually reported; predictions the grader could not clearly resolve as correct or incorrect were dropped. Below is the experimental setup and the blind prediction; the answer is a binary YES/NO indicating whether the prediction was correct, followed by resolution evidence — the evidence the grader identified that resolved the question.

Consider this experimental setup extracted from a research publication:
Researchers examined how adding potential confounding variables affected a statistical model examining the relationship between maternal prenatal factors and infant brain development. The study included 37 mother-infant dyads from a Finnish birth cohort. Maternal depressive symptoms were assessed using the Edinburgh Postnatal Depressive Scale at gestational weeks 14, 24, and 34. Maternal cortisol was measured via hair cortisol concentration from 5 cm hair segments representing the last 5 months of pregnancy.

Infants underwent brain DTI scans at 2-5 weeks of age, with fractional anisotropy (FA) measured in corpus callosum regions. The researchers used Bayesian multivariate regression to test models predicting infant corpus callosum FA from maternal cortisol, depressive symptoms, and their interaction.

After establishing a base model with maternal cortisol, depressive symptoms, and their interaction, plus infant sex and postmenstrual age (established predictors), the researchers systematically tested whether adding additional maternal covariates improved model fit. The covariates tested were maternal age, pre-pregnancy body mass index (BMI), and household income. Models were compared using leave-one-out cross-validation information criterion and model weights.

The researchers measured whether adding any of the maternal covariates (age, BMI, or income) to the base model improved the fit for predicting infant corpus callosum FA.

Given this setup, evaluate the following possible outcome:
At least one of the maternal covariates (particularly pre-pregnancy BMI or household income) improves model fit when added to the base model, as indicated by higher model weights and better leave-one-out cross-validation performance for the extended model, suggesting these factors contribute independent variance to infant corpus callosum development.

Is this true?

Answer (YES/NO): NO